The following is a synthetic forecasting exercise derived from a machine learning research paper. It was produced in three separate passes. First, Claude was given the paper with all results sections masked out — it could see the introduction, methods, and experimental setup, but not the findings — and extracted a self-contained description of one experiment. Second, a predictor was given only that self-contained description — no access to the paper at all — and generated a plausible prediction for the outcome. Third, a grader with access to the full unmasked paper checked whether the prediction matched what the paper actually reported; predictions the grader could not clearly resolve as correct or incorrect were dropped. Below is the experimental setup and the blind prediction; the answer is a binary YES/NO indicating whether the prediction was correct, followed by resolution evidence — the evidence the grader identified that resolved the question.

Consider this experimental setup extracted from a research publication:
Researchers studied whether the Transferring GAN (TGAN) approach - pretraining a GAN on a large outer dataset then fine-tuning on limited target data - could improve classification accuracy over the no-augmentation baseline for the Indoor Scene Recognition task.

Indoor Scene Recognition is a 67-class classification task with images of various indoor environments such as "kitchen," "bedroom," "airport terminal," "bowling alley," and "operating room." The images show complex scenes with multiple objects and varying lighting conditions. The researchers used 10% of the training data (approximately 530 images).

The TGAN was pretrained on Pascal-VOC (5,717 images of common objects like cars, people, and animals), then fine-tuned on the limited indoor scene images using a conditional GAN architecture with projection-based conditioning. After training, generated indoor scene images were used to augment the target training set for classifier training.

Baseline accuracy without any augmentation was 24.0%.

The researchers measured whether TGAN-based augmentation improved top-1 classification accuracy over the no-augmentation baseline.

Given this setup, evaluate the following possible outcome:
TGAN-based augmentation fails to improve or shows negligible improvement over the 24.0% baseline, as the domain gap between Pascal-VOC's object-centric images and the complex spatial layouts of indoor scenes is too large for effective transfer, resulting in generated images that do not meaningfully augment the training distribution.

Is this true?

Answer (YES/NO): YES